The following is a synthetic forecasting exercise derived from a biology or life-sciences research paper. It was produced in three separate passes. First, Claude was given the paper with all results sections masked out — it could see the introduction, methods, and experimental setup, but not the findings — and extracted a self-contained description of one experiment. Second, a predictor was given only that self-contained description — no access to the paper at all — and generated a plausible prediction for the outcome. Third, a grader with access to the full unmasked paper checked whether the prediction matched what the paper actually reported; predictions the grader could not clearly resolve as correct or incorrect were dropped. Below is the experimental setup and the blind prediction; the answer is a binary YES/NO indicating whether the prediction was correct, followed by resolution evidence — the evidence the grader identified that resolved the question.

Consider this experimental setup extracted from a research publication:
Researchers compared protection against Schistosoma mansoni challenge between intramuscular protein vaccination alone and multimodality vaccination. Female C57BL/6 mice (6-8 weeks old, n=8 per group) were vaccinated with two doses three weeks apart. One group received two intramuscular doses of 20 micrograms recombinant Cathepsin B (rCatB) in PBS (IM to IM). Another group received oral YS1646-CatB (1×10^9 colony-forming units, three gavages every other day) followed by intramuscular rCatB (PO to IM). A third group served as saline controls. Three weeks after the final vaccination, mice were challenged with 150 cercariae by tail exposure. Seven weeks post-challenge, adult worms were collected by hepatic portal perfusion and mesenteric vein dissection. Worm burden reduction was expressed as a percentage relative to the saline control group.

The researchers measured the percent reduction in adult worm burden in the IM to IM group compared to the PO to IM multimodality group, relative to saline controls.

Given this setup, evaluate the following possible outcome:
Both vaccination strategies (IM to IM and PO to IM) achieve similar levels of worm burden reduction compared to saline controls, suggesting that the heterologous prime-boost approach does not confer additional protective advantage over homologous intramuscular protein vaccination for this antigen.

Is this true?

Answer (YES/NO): NO